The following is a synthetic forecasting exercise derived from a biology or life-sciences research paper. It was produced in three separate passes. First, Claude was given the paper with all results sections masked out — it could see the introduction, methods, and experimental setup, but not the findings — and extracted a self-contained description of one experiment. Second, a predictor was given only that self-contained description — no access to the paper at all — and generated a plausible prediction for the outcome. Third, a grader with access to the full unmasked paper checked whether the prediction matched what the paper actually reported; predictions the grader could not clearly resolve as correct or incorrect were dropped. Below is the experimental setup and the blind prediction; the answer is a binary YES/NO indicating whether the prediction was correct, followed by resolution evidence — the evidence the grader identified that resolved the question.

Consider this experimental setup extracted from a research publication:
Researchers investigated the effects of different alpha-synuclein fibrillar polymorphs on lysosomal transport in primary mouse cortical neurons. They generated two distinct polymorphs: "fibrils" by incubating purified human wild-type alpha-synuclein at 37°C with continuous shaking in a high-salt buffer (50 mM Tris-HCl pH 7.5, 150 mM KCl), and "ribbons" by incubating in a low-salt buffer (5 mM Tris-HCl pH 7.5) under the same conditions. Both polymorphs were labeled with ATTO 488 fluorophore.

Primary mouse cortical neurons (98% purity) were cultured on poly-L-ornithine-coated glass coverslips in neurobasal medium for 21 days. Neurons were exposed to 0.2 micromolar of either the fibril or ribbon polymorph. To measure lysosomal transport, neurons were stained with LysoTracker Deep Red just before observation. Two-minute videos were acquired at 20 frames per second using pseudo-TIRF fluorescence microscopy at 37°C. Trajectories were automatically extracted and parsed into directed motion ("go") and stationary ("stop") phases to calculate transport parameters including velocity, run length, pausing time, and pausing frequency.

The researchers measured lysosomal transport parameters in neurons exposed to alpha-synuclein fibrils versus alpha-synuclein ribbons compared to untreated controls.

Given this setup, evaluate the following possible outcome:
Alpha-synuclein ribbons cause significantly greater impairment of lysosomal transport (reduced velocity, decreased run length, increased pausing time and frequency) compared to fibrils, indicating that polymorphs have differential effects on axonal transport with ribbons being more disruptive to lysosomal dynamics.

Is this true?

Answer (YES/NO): NO